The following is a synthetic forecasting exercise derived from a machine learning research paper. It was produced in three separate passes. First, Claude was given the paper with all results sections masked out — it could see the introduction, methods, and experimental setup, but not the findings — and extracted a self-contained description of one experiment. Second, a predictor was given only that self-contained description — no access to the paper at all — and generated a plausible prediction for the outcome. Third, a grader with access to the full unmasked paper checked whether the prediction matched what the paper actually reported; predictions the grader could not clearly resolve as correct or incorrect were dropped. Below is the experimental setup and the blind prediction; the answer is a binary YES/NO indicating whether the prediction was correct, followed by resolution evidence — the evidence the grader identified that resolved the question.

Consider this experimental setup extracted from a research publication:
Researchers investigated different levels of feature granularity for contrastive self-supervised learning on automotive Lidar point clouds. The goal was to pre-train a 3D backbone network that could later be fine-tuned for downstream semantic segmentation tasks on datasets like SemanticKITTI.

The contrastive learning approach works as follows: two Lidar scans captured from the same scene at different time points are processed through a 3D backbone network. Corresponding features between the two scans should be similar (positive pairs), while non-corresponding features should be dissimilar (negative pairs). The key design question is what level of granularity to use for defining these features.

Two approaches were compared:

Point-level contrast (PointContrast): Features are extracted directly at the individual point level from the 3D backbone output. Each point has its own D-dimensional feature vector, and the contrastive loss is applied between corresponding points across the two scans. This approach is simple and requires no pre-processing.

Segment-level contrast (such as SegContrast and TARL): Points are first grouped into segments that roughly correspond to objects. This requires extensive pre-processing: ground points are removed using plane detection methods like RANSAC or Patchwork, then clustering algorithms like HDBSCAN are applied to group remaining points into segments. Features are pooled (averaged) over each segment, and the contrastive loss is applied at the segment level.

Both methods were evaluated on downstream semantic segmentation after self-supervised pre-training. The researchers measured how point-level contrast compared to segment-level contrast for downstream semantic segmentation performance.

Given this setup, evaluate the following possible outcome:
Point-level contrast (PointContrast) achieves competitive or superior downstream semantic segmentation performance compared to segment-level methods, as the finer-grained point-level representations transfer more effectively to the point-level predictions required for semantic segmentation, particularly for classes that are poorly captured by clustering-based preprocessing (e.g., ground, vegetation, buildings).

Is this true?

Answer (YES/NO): NO